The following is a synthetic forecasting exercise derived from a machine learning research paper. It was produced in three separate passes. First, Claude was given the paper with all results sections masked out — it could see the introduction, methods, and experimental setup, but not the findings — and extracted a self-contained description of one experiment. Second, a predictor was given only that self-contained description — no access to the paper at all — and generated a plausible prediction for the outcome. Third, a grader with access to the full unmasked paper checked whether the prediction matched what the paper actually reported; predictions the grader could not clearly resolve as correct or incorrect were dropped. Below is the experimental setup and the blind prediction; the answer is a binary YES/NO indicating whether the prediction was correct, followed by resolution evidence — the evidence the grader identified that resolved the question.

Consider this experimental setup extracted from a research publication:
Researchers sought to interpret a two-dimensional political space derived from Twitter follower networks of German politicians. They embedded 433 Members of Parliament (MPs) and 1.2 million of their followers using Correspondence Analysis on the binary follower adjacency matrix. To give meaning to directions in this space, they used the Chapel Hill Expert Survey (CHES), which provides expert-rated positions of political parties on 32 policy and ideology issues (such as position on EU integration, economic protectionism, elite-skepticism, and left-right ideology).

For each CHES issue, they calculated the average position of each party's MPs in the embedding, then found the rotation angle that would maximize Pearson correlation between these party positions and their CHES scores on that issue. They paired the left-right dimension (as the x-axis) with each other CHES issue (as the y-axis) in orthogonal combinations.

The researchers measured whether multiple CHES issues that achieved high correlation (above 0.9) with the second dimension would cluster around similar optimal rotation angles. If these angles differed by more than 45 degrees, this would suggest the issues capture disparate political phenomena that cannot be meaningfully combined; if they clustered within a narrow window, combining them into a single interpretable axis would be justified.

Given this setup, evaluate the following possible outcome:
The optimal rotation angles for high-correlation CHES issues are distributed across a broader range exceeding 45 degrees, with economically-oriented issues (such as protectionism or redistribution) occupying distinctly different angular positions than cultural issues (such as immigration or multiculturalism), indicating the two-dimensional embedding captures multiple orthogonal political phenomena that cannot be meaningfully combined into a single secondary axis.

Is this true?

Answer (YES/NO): NO